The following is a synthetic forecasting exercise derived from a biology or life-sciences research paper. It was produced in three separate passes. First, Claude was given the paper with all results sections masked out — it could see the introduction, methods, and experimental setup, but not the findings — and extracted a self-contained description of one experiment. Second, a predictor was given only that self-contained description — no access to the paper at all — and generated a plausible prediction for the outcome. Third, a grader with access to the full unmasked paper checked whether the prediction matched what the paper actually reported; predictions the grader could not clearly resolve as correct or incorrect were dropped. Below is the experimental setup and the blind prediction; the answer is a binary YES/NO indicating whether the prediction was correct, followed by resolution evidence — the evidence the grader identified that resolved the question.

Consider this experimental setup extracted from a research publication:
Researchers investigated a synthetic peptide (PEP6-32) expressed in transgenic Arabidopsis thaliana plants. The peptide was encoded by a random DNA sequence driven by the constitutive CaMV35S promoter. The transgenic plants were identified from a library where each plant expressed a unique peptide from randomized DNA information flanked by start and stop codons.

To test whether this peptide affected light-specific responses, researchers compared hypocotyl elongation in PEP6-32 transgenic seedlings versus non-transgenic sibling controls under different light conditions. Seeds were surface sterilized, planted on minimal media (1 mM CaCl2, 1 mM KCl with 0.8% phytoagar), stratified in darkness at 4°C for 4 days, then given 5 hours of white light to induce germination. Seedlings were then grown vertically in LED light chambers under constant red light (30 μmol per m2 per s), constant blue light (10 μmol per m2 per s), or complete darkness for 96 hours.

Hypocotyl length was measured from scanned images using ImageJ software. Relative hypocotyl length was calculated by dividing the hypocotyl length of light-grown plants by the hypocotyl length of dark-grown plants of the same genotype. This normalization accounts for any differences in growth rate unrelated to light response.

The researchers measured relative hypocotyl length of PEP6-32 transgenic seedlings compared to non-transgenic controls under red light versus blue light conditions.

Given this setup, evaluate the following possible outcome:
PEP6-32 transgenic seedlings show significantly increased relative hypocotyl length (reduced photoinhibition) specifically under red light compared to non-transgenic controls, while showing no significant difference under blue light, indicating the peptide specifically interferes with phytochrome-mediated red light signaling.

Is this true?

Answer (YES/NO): YES